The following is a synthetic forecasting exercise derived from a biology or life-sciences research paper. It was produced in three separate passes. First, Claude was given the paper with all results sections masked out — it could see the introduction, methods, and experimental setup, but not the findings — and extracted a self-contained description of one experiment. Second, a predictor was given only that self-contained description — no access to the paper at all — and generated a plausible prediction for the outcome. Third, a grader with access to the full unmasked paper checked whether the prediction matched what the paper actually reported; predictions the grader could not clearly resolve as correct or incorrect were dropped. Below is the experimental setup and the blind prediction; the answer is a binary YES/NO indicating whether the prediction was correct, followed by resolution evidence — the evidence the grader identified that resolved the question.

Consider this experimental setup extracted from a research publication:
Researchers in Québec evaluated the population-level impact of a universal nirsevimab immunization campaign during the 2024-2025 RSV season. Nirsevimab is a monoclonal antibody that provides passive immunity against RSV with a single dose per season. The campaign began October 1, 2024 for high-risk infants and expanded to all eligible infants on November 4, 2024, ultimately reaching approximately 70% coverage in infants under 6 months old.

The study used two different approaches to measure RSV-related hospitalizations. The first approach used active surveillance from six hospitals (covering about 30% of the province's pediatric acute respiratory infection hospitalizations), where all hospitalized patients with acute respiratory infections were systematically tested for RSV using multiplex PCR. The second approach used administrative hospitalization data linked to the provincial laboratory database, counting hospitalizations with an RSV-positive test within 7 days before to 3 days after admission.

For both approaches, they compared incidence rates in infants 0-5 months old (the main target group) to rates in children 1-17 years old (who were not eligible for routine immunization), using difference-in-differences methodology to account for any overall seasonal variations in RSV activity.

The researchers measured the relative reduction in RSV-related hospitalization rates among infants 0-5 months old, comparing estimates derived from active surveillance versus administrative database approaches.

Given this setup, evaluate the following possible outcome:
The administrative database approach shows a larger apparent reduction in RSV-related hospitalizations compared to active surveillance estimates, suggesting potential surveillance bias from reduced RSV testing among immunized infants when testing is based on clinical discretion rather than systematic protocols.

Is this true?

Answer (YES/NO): NO